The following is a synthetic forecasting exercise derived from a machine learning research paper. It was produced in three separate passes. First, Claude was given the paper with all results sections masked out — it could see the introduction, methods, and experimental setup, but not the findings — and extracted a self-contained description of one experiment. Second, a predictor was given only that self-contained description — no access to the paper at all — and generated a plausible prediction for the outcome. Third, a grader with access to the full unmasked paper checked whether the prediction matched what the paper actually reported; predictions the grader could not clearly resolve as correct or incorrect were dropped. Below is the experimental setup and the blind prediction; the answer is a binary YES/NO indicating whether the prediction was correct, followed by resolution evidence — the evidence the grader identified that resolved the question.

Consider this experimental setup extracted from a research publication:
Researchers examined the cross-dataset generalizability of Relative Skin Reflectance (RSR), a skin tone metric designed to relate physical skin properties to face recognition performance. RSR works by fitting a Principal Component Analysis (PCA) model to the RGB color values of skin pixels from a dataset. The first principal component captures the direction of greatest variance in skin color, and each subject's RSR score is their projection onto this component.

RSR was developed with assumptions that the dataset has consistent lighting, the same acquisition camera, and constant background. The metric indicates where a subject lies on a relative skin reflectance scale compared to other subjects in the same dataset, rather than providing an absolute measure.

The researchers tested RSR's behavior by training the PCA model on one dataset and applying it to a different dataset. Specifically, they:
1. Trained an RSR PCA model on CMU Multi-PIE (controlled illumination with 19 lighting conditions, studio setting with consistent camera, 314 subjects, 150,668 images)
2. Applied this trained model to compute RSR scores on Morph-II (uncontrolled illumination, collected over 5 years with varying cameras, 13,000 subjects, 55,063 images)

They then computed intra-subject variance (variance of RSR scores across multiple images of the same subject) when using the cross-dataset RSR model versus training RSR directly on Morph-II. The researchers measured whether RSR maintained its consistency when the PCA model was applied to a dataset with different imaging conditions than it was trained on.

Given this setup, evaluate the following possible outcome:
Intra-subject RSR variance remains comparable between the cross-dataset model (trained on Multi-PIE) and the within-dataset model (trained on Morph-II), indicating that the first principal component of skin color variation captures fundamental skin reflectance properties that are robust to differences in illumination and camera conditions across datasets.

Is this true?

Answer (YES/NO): YES